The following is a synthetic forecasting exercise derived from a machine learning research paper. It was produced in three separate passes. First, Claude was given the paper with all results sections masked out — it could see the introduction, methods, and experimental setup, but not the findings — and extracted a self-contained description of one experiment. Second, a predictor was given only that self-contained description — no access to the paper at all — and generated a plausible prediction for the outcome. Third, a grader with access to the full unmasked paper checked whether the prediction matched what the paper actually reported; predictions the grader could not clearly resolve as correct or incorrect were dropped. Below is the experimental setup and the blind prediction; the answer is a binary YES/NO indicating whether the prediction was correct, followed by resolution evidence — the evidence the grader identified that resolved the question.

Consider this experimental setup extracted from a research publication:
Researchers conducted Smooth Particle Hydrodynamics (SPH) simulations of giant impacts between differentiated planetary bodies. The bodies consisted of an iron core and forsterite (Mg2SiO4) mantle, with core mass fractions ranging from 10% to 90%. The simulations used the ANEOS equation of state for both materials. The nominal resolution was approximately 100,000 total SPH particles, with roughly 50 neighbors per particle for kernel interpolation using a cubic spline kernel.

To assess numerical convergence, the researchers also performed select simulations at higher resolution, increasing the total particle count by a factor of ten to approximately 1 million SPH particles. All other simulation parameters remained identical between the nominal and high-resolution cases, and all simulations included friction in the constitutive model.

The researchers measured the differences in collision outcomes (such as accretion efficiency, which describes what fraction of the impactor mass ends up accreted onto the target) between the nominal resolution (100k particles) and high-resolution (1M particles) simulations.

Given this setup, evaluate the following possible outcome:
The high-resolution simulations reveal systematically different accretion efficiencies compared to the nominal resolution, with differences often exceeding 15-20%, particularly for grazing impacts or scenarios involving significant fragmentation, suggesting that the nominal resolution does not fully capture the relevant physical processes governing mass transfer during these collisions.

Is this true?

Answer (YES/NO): NO